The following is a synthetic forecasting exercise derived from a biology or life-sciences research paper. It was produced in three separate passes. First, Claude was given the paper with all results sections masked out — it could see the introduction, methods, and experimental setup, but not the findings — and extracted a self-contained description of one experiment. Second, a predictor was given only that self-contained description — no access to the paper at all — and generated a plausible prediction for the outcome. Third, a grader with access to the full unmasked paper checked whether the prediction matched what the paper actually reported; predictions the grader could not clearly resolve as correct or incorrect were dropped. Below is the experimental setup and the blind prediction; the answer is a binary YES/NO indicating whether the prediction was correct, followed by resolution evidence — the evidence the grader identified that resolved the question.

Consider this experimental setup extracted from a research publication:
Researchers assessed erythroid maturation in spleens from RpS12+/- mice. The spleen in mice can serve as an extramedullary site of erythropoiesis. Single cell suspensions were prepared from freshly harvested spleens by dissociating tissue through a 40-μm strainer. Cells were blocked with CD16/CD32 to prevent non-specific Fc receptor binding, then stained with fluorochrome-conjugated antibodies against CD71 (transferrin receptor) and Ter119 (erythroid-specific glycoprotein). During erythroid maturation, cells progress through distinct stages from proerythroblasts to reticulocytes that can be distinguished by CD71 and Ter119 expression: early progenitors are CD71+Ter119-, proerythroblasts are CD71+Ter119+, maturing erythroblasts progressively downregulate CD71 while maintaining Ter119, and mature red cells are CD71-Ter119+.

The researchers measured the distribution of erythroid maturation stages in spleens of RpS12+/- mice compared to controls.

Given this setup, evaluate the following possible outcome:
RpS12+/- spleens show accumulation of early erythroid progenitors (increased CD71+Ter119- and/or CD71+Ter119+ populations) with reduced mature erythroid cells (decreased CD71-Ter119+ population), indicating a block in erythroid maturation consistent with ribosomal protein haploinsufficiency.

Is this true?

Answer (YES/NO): NO